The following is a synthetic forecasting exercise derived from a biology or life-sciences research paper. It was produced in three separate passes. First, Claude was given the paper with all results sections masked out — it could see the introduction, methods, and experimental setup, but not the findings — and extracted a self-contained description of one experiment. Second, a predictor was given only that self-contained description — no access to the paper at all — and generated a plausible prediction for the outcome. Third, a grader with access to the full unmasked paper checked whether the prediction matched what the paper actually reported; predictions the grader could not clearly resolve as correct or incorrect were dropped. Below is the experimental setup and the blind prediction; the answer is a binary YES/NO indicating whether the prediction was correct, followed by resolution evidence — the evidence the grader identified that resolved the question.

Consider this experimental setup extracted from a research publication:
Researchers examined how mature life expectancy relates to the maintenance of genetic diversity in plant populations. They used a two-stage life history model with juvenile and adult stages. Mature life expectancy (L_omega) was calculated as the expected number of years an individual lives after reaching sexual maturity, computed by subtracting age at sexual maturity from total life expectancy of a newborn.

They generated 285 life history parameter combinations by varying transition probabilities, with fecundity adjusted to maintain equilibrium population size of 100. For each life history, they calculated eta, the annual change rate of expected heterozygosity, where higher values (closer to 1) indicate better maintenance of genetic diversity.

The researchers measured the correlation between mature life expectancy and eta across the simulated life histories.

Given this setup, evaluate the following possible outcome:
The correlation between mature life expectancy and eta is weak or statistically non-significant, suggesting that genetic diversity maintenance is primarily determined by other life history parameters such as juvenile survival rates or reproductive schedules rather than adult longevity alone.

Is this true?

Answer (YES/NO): NO